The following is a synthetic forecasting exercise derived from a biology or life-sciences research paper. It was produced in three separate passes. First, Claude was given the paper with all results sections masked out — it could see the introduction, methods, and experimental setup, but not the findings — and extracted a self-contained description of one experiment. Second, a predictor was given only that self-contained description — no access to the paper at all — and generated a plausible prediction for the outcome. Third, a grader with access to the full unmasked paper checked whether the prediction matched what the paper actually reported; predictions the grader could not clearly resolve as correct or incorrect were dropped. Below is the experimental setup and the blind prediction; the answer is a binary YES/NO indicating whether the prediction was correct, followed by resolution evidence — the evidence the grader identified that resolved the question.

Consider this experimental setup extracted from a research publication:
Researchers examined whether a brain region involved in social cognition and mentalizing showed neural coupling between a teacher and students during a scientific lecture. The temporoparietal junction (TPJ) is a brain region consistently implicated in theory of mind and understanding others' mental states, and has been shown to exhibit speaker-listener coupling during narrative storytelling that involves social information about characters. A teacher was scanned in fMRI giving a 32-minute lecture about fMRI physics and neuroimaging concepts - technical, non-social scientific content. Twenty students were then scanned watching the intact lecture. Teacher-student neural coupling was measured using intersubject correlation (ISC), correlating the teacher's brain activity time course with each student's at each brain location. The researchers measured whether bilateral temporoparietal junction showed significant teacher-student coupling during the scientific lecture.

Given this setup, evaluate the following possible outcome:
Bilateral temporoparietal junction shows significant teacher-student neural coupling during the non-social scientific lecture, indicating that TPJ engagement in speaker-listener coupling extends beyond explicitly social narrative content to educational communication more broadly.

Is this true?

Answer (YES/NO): NO